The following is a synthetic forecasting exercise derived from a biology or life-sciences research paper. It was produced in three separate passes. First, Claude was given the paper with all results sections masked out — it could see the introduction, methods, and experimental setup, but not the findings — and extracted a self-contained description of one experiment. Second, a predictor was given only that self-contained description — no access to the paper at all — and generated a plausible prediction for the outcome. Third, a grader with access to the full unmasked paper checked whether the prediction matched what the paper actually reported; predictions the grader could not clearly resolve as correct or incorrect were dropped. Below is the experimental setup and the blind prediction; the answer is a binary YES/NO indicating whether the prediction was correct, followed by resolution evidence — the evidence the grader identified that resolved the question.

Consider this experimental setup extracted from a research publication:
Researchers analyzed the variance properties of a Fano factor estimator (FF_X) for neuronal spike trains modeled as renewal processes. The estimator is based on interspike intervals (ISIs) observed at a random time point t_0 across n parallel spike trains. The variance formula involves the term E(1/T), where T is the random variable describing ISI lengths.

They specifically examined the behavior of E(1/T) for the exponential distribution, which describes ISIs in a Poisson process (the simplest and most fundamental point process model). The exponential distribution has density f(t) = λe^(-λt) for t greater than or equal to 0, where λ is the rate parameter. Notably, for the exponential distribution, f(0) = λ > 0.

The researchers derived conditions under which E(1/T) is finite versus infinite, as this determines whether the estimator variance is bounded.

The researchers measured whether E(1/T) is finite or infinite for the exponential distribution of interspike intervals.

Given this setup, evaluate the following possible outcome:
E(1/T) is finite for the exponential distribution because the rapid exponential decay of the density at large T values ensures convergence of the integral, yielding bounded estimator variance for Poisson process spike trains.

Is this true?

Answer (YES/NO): NO